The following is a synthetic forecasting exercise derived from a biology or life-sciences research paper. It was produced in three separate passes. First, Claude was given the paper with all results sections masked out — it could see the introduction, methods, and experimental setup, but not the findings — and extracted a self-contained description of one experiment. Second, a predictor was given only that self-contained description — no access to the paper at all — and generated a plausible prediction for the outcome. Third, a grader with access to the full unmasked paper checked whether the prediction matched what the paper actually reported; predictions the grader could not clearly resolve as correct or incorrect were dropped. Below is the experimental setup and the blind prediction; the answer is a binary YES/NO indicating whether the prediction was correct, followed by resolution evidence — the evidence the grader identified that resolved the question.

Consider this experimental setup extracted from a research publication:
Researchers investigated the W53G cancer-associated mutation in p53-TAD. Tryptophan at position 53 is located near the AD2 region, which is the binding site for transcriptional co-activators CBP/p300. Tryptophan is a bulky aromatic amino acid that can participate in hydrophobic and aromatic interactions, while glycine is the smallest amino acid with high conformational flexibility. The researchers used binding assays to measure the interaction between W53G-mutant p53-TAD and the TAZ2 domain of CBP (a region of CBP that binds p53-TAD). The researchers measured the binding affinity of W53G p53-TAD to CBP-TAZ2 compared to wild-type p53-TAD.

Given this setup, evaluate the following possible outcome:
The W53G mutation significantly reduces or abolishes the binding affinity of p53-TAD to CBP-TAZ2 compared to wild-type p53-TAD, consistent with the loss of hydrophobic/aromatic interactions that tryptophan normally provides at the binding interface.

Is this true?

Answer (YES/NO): YES